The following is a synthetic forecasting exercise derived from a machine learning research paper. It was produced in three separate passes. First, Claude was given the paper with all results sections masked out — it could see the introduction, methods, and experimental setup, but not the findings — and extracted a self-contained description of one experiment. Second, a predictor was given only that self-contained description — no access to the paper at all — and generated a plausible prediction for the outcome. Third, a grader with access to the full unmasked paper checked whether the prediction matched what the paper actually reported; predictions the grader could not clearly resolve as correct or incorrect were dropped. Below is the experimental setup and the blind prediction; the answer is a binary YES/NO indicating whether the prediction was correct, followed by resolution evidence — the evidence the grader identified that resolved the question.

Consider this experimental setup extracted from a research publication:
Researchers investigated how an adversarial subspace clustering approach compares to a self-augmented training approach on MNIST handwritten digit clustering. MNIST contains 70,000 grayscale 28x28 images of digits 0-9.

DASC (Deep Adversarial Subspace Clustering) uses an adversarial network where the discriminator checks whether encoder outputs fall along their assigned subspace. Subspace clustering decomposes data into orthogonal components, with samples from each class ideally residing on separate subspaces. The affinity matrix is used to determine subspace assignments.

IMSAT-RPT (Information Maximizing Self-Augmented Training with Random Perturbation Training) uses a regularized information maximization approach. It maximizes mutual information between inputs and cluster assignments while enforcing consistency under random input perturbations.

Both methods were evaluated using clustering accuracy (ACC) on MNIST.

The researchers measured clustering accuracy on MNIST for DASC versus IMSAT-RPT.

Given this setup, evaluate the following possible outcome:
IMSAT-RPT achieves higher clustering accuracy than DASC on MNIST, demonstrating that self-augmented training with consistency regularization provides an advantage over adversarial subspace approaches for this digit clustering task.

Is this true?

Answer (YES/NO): YES